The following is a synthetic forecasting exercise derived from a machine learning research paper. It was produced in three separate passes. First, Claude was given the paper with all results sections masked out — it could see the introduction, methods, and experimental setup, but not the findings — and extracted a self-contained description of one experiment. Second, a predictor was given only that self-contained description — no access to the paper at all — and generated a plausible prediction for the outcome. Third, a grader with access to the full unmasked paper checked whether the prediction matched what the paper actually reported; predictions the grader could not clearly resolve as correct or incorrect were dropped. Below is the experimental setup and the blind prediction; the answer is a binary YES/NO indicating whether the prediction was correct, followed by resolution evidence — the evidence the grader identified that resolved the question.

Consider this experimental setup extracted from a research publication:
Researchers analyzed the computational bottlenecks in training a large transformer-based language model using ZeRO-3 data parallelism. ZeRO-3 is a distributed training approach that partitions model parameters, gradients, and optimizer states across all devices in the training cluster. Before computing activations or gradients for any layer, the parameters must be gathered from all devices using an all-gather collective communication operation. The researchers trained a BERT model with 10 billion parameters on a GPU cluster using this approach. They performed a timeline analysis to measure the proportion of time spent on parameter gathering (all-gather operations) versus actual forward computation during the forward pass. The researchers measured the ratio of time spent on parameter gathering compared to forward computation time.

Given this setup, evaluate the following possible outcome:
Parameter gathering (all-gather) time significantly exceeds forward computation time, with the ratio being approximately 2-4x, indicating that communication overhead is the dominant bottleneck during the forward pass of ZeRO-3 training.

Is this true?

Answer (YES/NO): YES